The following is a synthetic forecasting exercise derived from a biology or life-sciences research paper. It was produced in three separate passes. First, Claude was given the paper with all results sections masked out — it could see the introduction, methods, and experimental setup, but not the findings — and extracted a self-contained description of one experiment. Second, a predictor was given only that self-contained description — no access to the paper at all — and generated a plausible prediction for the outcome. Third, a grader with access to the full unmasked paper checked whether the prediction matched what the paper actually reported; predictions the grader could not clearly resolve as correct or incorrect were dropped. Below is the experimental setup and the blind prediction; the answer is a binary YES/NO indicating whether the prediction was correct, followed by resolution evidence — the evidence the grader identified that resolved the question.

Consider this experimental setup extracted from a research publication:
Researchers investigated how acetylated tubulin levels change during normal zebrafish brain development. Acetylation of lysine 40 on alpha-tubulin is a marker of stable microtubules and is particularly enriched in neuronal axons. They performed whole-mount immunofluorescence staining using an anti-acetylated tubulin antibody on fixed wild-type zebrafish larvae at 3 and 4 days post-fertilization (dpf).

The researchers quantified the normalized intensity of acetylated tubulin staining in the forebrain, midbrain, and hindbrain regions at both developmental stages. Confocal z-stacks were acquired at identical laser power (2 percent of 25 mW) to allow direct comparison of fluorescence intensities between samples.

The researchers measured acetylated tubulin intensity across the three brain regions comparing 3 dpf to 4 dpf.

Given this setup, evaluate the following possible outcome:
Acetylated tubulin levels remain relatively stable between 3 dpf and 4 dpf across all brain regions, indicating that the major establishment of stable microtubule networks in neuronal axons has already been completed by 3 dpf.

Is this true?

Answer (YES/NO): NO